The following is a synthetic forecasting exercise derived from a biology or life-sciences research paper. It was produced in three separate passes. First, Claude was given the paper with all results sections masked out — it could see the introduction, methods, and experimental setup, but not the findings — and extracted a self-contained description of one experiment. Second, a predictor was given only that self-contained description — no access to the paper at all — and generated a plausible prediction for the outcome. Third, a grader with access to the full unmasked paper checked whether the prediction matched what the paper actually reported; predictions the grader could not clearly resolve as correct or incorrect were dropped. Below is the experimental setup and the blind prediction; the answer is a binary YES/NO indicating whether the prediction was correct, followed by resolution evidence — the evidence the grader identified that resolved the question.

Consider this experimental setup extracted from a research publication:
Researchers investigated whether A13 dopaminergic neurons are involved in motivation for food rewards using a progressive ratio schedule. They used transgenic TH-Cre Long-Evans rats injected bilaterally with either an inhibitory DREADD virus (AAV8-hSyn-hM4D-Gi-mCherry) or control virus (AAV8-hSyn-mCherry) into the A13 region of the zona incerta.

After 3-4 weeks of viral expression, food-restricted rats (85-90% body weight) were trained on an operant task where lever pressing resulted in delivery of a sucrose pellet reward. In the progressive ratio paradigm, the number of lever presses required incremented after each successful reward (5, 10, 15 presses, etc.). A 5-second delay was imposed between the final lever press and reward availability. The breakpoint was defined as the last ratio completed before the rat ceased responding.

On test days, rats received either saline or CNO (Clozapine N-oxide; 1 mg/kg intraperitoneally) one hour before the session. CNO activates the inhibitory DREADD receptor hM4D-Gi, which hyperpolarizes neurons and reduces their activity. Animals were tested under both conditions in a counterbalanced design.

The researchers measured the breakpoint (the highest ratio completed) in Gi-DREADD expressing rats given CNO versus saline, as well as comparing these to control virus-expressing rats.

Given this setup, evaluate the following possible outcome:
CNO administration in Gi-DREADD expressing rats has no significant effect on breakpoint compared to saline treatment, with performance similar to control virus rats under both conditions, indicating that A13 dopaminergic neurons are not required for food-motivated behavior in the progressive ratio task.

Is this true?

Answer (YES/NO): YES